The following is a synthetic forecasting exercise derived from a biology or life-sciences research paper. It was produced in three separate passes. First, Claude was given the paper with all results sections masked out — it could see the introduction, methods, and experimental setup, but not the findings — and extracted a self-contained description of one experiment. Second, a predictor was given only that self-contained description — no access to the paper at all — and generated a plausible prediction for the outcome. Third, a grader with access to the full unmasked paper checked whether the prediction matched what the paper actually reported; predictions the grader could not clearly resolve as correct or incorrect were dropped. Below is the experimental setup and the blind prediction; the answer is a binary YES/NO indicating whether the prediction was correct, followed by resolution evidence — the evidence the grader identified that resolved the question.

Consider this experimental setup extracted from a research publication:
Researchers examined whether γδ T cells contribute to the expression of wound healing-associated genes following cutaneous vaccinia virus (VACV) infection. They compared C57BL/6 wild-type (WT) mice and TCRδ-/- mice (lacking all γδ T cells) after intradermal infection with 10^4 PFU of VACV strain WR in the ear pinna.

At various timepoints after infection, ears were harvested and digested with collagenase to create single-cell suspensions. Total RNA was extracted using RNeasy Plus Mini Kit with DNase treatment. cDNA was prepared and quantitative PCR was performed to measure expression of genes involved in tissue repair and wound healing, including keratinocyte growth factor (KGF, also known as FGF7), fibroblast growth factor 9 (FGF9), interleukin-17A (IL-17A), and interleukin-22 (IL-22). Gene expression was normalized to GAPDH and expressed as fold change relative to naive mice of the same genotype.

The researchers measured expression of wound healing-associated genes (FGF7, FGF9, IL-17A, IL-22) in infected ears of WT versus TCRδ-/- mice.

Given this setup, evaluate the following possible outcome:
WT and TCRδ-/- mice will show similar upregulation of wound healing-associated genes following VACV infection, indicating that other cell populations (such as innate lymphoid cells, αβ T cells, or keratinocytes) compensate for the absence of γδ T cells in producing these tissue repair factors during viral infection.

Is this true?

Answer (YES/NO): NO